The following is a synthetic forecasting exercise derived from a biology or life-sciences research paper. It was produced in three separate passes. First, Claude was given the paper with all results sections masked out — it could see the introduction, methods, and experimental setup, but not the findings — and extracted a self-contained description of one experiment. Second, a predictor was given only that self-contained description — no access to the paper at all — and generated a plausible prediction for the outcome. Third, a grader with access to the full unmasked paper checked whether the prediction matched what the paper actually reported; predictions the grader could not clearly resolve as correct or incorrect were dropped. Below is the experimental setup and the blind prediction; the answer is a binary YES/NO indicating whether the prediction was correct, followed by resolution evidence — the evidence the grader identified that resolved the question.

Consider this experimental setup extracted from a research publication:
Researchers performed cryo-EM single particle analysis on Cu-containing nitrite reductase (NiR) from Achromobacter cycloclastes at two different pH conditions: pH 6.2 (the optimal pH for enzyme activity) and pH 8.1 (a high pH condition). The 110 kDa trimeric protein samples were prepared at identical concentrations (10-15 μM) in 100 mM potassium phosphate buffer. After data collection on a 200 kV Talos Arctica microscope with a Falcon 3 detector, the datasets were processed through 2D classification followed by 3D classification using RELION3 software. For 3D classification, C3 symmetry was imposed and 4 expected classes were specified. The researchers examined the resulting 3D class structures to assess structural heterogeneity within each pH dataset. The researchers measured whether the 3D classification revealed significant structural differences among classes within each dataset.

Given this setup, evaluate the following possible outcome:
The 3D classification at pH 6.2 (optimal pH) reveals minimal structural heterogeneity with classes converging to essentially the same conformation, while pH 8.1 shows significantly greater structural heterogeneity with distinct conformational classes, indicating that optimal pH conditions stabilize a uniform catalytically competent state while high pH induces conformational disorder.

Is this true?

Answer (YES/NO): NO